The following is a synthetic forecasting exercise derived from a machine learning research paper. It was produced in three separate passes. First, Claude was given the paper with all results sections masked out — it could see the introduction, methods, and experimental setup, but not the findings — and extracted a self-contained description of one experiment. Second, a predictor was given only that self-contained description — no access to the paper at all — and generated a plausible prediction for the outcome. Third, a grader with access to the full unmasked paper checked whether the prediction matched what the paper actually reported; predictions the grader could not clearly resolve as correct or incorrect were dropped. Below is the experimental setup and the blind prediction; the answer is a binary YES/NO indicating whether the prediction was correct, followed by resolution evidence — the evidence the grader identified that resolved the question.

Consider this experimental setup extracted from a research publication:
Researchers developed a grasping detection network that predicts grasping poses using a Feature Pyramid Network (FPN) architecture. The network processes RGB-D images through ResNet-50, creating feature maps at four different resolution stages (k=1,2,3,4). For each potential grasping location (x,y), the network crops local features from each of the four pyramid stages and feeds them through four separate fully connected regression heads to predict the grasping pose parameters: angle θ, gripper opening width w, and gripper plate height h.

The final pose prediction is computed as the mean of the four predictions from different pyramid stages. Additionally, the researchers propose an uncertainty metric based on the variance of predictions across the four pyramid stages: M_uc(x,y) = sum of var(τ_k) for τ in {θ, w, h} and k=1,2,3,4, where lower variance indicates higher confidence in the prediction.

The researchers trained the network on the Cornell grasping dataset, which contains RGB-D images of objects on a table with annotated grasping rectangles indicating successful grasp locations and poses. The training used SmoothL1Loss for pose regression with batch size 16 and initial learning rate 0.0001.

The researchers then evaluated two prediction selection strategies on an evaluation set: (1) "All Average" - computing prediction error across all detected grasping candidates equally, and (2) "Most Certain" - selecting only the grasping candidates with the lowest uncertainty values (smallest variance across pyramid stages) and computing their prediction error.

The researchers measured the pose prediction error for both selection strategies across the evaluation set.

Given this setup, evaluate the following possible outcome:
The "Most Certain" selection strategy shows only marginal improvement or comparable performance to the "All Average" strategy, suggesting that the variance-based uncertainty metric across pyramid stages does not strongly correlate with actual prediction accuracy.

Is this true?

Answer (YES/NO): NO